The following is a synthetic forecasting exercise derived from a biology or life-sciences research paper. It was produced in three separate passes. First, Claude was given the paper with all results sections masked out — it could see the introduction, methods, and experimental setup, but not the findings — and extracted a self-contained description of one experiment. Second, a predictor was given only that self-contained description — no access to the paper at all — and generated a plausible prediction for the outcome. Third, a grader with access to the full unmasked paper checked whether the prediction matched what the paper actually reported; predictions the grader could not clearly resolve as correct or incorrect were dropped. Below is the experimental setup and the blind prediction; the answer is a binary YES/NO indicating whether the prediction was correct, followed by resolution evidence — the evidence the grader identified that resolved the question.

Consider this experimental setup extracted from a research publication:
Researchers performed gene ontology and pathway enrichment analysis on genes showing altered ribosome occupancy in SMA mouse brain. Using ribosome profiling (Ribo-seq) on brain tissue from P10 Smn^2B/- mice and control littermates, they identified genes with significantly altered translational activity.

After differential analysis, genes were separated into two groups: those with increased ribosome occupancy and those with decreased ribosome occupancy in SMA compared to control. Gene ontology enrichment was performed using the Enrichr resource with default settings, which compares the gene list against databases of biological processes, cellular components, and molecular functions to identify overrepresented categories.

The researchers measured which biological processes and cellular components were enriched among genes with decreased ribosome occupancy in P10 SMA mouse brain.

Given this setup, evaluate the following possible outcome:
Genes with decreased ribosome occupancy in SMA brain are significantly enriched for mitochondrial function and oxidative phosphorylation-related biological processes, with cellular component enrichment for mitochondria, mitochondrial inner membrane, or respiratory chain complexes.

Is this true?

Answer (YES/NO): NO